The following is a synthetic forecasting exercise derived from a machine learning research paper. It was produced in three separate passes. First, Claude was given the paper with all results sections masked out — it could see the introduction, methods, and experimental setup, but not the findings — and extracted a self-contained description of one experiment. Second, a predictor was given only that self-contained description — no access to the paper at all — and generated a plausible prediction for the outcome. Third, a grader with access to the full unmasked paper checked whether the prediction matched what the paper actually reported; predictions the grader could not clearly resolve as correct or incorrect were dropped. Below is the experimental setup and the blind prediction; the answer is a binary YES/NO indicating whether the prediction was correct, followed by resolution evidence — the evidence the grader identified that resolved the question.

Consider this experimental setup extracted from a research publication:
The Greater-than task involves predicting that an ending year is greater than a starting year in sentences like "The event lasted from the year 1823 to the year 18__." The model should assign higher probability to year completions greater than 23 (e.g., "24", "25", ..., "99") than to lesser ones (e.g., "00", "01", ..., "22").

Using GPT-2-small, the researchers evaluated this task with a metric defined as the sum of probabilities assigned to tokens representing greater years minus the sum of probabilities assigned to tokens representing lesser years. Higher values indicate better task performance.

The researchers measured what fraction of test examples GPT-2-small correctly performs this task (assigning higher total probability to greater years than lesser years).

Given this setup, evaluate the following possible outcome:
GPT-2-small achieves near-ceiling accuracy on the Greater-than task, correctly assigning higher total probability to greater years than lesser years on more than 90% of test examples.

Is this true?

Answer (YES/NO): YES